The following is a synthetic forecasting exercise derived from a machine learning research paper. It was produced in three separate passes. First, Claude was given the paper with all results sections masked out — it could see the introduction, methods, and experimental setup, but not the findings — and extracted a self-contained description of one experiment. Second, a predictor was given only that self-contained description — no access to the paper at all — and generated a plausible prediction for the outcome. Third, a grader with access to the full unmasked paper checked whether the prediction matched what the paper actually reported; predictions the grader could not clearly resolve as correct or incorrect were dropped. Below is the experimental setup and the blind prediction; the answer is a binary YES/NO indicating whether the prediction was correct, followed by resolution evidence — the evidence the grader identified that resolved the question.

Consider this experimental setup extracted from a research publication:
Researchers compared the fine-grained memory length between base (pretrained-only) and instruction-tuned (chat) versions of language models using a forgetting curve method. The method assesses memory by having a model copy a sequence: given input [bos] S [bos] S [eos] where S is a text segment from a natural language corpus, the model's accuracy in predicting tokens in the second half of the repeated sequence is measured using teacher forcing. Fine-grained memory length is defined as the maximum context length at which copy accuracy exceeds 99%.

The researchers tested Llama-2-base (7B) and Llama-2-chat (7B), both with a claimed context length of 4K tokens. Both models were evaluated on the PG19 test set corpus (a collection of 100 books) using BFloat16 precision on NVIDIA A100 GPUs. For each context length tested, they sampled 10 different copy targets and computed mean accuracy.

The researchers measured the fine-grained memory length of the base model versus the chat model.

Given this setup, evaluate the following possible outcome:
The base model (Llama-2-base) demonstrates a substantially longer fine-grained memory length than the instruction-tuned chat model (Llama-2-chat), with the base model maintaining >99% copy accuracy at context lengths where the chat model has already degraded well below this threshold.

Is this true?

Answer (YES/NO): NO